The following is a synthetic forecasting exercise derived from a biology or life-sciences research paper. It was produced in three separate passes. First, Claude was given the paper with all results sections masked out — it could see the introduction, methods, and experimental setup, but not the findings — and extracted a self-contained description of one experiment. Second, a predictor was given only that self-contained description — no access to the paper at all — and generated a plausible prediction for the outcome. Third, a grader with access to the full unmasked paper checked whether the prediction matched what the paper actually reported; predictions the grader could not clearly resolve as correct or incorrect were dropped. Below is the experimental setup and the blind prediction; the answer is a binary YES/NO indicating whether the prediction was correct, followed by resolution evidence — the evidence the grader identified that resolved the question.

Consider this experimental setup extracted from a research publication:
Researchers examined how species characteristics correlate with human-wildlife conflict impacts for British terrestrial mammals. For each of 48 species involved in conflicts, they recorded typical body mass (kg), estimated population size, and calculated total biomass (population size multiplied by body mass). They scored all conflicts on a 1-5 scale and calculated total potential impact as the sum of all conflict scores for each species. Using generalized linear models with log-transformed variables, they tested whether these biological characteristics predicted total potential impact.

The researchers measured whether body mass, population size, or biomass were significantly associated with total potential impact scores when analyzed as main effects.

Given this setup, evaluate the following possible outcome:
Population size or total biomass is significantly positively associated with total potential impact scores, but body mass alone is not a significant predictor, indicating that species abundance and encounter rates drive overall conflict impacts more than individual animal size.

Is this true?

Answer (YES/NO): NO